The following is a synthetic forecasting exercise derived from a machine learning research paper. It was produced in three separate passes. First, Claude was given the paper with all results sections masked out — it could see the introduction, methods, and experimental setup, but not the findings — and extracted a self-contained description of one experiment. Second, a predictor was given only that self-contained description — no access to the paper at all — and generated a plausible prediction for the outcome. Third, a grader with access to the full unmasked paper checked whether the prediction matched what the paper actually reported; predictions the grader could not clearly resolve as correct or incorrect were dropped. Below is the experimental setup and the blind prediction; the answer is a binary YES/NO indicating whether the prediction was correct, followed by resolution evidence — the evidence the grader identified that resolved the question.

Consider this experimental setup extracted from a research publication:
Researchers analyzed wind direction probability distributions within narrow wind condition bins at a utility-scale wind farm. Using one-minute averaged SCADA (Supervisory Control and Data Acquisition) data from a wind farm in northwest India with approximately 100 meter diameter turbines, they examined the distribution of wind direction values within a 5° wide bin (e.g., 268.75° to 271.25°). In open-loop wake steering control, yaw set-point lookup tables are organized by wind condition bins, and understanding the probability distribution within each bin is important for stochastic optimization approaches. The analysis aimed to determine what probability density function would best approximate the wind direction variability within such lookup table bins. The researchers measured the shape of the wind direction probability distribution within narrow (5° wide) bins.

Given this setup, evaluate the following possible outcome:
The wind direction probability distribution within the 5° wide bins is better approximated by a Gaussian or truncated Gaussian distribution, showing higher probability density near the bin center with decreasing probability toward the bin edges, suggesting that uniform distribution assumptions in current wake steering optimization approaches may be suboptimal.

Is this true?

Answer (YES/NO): NO